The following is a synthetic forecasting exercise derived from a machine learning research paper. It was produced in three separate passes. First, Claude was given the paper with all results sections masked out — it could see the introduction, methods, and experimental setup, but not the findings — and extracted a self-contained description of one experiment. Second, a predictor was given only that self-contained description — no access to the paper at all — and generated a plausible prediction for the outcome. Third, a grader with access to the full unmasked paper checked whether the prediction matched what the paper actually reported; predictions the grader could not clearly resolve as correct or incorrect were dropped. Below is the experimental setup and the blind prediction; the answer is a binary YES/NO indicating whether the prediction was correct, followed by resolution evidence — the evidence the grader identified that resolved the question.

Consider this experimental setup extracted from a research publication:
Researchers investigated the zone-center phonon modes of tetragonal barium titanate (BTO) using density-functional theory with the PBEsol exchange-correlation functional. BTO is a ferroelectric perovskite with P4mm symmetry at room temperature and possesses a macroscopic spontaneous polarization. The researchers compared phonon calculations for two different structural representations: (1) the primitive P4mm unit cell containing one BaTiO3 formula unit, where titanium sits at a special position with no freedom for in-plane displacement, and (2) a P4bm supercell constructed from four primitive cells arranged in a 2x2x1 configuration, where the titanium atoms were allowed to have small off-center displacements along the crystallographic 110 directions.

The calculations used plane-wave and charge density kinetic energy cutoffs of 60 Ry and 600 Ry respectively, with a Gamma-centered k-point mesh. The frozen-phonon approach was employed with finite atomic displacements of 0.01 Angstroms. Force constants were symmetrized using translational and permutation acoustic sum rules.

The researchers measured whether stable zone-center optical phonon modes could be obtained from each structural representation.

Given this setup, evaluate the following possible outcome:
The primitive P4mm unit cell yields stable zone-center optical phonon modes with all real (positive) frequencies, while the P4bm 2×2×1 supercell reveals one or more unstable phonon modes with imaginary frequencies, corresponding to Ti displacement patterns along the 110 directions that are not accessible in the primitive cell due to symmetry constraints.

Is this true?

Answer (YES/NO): NO